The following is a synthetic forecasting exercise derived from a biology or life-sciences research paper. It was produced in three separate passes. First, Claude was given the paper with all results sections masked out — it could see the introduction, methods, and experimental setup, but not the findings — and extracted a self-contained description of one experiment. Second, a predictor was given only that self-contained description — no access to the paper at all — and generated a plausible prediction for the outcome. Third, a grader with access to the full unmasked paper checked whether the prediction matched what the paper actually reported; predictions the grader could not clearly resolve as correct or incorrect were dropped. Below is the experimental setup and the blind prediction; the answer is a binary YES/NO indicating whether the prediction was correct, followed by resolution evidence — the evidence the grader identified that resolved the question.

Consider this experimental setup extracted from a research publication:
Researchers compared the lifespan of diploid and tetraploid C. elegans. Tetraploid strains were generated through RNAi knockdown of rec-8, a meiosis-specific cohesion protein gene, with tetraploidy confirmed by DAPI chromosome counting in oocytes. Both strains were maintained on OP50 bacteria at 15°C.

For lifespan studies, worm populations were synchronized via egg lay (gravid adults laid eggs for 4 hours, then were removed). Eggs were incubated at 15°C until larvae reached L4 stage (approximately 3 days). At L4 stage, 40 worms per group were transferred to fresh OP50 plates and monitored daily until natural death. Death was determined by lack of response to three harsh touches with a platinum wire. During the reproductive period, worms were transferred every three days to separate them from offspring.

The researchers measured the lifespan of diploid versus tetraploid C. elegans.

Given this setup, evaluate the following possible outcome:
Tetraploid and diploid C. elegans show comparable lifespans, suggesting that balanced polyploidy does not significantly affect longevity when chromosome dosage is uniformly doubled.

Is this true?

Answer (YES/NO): NO